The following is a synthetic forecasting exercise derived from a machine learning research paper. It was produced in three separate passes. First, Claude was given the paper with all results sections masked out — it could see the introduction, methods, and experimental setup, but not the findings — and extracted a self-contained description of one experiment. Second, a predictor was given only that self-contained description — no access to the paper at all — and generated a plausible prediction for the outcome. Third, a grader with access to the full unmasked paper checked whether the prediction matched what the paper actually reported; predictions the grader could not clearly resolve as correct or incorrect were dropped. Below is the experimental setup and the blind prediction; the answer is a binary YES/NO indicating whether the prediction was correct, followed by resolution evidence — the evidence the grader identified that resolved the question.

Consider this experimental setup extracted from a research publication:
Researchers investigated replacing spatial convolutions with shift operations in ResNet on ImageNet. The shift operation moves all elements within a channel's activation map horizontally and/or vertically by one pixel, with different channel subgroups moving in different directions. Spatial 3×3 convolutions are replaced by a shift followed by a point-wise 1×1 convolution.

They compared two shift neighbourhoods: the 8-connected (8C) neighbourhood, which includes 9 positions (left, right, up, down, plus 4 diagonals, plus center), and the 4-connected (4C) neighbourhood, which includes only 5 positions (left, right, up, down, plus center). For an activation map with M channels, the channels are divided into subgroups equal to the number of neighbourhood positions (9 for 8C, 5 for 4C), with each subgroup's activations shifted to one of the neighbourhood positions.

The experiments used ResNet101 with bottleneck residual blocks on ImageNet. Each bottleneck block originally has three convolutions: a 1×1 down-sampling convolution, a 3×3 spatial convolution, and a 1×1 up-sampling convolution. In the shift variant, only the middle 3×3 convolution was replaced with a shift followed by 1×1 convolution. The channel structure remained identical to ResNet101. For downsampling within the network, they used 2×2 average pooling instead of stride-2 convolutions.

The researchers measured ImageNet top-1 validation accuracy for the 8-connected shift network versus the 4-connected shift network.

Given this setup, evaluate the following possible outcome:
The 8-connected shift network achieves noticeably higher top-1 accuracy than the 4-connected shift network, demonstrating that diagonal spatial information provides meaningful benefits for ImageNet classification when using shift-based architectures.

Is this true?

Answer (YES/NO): NO